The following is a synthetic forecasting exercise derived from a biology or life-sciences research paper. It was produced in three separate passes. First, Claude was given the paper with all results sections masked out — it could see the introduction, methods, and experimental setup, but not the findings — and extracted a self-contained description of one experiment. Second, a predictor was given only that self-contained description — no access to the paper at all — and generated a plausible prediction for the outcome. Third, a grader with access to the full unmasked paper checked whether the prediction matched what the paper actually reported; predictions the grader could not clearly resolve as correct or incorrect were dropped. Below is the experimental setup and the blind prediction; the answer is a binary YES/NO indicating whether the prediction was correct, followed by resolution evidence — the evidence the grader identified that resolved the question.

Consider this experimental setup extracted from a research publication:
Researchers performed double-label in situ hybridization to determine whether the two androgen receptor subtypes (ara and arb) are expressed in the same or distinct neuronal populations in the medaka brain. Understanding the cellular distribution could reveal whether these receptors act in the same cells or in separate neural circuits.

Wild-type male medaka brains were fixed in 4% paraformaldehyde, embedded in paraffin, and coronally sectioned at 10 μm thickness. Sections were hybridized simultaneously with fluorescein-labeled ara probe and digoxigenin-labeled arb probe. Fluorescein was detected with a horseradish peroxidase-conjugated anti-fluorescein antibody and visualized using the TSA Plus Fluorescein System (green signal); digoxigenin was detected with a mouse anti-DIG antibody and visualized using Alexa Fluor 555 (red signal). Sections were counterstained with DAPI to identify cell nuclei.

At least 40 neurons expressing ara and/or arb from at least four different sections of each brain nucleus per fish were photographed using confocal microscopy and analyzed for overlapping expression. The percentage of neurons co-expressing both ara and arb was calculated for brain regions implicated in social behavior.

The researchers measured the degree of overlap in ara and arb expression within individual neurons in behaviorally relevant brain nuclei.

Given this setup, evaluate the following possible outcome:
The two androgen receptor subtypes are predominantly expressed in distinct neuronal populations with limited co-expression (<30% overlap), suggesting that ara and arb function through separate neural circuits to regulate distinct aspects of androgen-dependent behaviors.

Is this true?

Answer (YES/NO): YES